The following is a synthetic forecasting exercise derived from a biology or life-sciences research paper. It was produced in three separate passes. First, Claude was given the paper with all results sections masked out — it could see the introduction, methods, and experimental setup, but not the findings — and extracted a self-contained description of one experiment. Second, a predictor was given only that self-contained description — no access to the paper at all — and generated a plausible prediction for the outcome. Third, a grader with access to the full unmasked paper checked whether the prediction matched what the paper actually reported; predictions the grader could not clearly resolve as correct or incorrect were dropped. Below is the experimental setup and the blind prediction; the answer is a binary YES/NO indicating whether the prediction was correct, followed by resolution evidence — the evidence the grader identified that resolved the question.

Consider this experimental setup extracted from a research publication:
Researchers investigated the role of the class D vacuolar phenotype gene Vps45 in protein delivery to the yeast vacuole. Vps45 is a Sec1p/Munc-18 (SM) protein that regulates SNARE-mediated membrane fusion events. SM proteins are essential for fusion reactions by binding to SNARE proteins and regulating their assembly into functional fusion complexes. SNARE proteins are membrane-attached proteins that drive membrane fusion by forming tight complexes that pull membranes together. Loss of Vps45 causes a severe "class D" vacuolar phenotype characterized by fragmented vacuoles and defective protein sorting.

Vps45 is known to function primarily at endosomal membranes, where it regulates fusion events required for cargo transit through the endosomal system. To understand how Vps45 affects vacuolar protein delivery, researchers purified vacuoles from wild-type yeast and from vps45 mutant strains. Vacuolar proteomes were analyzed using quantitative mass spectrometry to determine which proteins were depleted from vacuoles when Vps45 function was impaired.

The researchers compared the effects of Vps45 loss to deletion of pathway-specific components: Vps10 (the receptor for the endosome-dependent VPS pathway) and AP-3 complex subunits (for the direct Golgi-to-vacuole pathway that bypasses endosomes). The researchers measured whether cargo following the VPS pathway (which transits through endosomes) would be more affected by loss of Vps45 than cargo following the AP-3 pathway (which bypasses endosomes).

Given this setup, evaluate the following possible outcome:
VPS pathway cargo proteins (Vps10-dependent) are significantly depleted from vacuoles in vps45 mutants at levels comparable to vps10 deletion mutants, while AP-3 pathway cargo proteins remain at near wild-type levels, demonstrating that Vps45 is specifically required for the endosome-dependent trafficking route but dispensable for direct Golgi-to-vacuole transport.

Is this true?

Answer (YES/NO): YES